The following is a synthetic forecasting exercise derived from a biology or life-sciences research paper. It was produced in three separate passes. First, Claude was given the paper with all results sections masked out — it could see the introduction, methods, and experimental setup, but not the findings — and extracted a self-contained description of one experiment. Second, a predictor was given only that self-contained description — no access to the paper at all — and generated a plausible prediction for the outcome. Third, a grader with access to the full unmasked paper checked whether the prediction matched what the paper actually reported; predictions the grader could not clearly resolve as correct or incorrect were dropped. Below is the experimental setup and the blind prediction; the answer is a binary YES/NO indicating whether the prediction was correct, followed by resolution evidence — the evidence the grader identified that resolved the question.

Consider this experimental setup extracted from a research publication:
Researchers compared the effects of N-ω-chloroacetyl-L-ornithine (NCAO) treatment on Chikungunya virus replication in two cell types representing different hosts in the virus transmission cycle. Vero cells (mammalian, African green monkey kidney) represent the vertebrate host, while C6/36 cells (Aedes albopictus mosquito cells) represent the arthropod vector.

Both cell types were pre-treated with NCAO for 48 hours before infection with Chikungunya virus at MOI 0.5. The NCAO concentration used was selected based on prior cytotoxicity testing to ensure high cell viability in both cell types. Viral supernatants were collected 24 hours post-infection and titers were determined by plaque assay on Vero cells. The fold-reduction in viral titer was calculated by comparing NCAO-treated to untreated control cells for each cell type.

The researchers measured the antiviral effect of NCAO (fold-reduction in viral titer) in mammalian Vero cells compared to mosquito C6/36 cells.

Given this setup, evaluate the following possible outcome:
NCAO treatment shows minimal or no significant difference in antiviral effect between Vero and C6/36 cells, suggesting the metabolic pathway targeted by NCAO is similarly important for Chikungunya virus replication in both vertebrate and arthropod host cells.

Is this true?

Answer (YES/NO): NO